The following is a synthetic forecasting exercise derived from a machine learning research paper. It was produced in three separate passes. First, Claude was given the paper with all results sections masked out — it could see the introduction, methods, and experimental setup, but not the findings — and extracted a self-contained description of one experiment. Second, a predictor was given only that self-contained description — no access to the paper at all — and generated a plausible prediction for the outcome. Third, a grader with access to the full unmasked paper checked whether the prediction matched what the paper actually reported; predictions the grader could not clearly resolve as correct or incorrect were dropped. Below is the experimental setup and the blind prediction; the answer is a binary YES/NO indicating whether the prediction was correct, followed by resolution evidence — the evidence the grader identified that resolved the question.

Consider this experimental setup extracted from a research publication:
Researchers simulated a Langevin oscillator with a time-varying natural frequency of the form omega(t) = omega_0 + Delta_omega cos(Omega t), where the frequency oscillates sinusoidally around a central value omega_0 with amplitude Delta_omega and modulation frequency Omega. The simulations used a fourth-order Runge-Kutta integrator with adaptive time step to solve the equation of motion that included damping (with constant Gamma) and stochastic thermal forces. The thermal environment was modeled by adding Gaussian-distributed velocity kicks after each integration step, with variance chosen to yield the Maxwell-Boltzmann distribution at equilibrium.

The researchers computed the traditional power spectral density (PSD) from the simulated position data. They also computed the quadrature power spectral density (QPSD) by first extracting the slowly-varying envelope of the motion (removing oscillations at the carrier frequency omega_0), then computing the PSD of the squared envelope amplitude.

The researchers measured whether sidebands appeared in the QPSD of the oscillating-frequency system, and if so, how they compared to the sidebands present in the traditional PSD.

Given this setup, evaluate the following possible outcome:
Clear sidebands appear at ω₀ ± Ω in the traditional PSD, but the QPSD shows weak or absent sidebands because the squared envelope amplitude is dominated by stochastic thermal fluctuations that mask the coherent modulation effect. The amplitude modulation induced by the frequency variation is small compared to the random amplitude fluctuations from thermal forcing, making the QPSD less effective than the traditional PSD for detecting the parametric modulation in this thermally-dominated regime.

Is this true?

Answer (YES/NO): NO